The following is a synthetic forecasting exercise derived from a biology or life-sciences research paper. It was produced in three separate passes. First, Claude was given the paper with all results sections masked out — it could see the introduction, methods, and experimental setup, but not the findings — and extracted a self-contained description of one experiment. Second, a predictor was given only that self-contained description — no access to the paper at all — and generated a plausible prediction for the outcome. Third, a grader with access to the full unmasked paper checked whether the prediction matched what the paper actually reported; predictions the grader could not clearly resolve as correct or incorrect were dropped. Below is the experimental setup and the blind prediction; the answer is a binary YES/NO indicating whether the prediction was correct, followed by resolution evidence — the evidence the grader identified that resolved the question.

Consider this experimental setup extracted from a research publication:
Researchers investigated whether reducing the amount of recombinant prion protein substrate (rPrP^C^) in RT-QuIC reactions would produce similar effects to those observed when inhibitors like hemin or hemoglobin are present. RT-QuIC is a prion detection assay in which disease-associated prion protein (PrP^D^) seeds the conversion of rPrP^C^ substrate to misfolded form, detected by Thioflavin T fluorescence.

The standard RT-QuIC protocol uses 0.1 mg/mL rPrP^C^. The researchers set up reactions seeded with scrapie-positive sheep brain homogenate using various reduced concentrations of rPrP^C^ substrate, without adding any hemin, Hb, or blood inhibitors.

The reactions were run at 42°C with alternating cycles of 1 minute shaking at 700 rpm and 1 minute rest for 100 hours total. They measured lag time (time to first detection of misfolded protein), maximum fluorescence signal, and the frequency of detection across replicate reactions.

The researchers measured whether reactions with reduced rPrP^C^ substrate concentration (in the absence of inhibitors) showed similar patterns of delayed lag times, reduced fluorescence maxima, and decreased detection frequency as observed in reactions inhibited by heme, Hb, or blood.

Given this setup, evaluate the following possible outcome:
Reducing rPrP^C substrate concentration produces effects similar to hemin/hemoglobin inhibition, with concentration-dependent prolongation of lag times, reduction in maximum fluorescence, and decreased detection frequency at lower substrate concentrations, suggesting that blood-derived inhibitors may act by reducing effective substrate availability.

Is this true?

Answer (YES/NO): YES